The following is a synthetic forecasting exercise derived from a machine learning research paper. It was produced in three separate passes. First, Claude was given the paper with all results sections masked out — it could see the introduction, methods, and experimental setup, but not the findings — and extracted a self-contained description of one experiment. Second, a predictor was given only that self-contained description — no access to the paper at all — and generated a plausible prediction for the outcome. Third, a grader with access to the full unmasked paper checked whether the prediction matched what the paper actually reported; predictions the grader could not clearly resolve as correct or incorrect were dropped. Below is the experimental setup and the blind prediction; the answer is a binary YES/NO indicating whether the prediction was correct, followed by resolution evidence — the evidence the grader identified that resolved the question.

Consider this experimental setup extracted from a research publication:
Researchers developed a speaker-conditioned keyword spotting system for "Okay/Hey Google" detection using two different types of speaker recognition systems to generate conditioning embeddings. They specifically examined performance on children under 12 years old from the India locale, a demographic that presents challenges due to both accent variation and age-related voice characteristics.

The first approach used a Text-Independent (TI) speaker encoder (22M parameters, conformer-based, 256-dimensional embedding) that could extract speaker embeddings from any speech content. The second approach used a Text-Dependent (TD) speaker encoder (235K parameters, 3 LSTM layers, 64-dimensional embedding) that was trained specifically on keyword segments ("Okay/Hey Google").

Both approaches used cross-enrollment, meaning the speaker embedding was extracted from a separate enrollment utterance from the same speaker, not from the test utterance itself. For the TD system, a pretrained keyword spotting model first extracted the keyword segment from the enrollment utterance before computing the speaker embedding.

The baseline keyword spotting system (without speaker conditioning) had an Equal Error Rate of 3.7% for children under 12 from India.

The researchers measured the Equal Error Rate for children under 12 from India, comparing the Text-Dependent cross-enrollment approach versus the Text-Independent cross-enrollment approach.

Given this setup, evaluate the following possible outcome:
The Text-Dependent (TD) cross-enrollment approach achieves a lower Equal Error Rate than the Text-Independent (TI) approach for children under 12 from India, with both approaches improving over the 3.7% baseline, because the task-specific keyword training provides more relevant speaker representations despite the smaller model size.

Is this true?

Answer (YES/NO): YES